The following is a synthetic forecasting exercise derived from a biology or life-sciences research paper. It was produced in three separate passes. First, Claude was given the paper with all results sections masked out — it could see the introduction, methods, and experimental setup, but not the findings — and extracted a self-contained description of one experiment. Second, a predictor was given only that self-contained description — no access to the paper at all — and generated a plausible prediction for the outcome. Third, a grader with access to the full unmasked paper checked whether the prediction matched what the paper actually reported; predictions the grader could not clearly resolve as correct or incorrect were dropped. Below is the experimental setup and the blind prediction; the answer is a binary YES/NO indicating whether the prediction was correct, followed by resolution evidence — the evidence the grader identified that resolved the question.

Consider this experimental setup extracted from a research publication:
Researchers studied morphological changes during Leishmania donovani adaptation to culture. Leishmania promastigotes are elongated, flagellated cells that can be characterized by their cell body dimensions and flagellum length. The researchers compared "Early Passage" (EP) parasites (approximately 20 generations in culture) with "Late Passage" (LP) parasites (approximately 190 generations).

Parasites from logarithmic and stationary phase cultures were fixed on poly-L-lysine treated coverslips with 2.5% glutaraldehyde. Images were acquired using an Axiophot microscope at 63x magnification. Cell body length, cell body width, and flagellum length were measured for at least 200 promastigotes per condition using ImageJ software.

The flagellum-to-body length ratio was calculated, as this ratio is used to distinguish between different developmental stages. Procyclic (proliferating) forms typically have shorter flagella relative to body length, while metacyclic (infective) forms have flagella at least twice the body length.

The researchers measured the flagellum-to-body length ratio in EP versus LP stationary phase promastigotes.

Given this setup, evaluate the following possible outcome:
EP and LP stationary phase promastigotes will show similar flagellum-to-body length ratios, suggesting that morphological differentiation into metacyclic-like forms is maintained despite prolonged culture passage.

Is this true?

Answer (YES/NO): NO